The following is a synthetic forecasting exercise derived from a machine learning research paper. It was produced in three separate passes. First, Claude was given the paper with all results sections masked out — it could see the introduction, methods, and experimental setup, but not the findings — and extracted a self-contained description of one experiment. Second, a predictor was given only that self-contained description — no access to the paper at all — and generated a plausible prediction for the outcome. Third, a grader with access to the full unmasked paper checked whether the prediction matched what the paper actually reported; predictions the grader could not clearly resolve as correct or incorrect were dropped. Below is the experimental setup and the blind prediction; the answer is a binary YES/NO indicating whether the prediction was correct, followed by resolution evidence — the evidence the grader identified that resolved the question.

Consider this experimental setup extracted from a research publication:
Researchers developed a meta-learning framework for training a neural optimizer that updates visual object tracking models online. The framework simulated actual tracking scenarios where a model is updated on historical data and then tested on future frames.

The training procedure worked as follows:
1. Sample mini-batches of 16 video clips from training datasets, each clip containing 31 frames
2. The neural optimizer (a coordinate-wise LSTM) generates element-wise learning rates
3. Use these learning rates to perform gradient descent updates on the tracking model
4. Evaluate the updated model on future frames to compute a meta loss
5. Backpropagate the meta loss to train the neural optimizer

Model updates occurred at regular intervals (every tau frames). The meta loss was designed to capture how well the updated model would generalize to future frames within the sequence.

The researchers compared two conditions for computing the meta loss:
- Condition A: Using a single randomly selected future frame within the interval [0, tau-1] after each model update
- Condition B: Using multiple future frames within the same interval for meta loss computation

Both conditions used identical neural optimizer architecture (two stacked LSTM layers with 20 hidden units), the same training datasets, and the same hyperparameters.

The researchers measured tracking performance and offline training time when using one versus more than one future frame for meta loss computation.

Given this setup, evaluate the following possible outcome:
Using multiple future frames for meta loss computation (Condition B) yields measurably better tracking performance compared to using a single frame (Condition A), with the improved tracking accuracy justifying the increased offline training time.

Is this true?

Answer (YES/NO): NO